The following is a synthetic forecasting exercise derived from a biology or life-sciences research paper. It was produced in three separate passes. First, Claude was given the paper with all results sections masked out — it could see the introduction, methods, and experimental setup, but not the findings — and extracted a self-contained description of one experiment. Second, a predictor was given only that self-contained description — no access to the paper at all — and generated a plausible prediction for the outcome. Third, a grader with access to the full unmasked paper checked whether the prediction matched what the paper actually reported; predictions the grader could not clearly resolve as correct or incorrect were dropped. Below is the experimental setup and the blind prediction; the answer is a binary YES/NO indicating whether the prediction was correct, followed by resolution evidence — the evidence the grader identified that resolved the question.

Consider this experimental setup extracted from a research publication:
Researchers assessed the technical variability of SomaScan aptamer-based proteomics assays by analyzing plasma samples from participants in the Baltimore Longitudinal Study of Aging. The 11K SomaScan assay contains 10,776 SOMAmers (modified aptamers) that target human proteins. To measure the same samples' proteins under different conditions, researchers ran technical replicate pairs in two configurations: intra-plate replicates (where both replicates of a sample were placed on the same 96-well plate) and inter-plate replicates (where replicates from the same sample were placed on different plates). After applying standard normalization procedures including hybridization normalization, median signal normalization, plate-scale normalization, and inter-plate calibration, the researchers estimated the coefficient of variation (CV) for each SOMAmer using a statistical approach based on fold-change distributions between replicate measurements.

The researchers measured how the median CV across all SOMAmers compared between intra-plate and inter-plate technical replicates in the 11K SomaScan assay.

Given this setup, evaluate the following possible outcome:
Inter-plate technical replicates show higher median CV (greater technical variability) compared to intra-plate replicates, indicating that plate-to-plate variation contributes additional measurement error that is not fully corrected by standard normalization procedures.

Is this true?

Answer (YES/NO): YES